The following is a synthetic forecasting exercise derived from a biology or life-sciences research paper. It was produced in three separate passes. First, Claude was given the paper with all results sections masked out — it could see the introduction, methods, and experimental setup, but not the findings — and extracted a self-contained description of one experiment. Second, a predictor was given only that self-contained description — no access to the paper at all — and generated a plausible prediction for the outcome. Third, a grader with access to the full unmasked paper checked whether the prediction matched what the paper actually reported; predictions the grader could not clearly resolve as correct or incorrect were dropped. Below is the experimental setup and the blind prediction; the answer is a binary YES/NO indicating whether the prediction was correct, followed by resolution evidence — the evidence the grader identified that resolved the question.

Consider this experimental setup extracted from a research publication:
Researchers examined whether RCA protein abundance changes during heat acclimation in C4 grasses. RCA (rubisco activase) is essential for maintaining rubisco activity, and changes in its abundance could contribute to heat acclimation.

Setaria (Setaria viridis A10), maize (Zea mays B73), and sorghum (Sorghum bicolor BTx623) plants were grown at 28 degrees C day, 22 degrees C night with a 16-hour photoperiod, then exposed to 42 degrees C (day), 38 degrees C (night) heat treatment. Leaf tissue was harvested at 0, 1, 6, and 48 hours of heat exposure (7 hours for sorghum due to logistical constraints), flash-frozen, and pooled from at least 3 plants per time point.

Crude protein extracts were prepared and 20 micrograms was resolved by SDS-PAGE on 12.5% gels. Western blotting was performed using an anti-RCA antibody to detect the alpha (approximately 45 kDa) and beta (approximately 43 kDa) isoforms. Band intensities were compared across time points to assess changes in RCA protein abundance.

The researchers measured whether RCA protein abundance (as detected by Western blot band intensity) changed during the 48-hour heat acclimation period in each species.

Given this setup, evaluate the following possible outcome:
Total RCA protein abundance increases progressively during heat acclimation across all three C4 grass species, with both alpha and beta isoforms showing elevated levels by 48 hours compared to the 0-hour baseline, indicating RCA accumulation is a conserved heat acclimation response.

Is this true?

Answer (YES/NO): NO